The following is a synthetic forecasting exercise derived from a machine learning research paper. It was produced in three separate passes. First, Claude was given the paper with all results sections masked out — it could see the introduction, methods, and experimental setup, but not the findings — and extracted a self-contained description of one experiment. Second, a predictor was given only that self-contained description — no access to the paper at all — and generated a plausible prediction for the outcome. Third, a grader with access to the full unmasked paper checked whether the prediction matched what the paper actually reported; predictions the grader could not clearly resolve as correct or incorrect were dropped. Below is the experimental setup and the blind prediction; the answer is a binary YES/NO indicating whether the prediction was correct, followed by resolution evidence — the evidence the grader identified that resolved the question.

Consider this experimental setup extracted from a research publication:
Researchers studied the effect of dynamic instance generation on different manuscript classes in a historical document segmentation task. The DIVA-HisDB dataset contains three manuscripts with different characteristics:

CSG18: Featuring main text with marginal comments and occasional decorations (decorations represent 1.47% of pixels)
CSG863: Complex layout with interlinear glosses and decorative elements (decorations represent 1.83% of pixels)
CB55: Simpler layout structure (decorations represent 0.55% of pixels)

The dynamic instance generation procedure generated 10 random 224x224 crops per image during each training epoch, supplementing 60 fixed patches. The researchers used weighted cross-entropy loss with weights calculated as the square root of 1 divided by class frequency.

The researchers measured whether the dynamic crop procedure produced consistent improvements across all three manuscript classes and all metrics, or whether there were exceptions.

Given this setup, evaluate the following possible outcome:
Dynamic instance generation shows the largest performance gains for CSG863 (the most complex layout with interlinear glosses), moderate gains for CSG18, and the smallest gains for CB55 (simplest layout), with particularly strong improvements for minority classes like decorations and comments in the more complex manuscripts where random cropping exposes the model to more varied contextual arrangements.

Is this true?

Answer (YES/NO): NO